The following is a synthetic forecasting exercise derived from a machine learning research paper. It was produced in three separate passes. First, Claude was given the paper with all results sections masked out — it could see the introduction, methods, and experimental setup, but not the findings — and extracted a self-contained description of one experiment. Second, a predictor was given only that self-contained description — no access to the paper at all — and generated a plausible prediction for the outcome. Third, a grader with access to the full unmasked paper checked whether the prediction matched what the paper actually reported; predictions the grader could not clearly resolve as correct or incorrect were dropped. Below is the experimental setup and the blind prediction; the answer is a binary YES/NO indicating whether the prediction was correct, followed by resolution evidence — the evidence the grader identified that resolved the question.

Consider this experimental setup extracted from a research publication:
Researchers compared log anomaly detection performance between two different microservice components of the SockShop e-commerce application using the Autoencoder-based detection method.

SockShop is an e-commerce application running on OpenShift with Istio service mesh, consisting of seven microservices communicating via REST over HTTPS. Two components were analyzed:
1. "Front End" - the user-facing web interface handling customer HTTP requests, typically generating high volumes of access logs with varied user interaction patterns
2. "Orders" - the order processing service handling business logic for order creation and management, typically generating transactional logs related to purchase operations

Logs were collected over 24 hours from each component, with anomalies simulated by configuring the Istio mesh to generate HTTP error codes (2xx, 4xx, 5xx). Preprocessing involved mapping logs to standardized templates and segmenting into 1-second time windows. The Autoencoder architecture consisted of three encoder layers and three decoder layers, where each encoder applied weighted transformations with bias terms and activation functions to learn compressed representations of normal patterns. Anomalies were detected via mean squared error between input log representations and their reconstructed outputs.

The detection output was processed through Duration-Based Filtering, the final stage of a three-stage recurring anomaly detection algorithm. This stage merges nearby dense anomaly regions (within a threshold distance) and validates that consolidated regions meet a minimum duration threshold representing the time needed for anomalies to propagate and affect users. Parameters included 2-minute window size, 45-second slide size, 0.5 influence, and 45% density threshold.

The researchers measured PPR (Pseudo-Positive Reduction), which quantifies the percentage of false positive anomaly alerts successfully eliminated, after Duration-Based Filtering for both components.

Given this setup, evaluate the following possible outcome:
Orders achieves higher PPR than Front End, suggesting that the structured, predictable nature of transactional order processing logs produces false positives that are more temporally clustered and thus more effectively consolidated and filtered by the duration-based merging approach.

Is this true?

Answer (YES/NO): YES